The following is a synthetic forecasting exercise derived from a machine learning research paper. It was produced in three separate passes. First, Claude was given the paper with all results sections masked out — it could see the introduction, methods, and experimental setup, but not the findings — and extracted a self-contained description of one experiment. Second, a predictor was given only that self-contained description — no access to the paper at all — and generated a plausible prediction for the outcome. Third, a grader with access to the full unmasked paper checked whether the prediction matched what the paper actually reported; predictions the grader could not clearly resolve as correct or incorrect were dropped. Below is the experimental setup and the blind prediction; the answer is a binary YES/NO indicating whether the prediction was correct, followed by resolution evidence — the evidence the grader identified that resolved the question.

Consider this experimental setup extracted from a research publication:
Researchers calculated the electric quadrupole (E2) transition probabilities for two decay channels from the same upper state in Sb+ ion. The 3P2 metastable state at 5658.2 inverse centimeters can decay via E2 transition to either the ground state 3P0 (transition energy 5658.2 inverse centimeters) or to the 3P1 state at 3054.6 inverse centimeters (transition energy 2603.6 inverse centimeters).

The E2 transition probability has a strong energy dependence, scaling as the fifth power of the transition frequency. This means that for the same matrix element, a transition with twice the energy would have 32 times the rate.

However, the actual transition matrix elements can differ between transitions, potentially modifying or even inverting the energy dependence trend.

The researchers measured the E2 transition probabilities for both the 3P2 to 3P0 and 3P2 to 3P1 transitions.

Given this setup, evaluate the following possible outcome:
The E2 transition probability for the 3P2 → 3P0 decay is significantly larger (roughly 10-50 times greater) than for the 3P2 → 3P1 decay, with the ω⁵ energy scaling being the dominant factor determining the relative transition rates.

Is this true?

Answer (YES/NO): YES